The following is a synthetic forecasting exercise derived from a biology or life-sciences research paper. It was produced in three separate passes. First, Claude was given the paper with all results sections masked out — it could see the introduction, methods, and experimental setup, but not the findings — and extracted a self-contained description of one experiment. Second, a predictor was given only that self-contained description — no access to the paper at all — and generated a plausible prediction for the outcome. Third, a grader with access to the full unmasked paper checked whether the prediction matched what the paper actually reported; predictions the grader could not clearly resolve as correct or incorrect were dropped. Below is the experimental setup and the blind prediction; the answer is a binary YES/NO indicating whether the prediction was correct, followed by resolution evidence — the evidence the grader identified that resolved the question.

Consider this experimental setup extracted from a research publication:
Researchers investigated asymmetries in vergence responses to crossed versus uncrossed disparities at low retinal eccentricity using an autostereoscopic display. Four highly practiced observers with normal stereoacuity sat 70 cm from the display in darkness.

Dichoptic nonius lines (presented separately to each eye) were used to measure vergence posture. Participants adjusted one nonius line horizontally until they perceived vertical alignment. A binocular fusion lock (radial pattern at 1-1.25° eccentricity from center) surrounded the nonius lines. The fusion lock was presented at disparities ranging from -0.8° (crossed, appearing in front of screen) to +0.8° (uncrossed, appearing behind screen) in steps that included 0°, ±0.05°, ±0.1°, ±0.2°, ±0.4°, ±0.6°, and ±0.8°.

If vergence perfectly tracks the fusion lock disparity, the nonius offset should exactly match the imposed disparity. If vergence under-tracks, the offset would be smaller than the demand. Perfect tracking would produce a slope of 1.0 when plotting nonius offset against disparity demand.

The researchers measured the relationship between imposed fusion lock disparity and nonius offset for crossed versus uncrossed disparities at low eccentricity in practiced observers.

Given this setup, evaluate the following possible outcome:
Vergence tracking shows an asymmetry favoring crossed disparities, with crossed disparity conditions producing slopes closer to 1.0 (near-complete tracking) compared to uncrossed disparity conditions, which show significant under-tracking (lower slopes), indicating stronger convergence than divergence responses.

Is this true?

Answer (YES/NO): NO